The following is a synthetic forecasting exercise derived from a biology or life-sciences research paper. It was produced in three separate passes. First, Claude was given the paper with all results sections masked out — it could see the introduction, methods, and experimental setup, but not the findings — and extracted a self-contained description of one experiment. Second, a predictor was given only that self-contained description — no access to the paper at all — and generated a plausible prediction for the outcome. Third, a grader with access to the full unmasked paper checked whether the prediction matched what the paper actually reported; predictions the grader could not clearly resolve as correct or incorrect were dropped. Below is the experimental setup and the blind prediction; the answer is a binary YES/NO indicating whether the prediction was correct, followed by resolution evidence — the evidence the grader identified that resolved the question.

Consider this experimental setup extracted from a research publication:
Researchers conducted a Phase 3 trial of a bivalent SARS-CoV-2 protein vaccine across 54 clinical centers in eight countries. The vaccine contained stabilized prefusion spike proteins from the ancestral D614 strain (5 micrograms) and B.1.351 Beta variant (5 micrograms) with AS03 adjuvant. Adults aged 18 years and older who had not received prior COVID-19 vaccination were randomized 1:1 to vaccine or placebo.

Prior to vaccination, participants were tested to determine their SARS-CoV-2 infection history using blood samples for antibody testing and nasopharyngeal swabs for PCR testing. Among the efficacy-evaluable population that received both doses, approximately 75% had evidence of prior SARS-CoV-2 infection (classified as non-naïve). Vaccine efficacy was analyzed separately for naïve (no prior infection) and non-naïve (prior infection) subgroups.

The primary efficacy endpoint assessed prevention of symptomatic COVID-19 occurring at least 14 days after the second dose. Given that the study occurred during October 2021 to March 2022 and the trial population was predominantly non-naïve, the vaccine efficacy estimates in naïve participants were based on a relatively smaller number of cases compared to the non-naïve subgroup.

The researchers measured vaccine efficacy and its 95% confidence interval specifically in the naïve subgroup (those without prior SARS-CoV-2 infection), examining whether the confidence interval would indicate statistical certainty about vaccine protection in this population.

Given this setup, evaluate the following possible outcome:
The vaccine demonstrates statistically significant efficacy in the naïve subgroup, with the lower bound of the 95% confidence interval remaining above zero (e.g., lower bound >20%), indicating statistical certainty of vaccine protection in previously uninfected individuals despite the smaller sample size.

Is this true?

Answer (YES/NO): NO